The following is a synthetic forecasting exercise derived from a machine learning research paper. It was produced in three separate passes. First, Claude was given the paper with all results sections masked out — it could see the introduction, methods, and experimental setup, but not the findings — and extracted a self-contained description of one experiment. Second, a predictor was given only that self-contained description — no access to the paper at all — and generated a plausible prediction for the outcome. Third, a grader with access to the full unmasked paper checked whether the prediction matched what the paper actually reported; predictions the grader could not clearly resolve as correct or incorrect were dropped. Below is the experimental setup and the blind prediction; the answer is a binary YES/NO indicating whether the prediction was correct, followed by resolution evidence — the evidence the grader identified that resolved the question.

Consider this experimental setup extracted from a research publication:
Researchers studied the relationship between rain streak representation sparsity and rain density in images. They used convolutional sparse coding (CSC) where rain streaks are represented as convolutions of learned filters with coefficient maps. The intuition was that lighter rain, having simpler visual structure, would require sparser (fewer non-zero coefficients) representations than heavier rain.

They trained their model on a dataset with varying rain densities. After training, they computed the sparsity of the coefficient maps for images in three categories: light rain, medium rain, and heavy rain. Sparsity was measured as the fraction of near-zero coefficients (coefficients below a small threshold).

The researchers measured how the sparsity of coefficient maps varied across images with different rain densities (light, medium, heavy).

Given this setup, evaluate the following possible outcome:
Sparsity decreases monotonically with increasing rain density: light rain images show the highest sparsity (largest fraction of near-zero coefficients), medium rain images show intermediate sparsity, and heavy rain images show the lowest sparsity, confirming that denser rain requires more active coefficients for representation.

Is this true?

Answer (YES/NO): YES